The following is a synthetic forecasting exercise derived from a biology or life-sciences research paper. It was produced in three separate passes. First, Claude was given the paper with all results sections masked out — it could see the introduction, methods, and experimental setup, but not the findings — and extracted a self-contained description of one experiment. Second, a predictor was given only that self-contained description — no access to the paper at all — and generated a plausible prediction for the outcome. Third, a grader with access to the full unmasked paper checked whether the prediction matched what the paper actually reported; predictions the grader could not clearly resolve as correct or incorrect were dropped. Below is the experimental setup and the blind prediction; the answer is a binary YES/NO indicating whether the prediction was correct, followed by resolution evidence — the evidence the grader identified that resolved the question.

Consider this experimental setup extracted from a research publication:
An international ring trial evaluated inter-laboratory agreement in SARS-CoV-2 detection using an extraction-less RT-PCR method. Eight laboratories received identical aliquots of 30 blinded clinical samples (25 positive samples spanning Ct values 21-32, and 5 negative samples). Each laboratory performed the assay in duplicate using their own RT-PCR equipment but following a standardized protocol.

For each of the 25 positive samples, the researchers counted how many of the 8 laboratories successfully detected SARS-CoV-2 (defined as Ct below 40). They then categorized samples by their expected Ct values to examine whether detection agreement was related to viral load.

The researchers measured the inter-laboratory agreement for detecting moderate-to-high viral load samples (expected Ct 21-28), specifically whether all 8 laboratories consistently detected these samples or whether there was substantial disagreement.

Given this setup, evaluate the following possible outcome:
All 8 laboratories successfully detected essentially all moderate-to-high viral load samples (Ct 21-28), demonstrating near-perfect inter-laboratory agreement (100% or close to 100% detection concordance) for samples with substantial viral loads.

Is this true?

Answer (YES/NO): YES